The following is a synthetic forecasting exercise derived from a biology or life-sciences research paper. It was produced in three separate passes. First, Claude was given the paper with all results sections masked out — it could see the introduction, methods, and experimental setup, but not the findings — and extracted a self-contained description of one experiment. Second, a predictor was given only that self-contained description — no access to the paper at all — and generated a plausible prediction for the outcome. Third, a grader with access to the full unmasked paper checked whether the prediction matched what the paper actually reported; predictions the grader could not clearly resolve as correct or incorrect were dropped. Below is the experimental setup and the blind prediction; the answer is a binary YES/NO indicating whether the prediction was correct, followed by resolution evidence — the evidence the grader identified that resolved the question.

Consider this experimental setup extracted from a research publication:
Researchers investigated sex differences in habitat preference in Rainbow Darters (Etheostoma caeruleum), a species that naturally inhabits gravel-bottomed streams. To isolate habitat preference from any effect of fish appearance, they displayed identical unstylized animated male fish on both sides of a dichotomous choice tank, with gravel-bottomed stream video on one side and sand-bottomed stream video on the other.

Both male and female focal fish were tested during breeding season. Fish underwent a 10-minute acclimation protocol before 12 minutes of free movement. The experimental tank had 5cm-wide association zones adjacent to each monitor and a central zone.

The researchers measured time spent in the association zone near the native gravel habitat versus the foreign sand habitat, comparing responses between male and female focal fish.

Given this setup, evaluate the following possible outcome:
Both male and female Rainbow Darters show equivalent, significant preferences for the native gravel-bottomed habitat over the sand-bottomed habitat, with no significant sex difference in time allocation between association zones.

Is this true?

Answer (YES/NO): NO